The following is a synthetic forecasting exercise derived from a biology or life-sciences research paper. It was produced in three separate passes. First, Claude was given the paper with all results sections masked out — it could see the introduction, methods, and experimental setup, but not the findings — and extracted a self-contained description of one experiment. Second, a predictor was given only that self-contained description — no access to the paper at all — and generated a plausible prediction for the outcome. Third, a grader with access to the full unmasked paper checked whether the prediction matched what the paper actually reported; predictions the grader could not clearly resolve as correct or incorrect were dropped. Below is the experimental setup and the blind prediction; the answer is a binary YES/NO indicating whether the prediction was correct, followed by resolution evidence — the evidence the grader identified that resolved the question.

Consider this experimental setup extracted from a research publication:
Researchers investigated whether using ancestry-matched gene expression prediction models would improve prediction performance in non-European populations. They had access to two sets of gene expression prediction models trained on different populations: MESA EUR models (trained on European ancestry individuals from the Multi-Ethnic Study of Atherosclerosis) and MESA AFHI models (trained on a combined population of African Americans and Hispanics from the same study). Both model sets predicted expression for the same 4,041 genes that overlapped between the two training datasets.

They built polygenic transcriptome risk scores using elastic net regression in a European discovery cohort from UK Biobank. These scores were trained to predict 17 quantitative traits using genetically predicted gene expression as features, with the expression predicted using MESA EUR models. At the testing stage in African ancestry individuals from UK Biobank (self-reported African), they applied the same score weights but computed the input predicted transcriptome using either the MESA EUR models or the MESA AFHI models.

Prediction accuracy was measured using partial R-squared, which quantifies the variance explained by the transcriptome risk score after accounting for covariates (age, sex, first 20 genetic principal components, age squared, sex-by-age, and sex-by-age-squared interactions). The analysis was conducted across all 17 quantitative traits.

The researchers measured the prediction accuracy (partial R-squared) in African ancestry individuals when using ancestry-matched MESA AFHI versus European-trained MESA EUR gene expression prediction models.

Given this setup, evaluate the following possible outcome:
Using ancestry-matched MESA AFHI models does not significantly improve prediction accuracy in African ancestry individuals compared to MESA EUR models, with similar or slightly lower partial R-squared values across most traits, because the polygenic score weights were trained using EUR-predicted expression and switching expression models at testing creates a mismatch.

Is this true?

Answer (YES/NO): NO